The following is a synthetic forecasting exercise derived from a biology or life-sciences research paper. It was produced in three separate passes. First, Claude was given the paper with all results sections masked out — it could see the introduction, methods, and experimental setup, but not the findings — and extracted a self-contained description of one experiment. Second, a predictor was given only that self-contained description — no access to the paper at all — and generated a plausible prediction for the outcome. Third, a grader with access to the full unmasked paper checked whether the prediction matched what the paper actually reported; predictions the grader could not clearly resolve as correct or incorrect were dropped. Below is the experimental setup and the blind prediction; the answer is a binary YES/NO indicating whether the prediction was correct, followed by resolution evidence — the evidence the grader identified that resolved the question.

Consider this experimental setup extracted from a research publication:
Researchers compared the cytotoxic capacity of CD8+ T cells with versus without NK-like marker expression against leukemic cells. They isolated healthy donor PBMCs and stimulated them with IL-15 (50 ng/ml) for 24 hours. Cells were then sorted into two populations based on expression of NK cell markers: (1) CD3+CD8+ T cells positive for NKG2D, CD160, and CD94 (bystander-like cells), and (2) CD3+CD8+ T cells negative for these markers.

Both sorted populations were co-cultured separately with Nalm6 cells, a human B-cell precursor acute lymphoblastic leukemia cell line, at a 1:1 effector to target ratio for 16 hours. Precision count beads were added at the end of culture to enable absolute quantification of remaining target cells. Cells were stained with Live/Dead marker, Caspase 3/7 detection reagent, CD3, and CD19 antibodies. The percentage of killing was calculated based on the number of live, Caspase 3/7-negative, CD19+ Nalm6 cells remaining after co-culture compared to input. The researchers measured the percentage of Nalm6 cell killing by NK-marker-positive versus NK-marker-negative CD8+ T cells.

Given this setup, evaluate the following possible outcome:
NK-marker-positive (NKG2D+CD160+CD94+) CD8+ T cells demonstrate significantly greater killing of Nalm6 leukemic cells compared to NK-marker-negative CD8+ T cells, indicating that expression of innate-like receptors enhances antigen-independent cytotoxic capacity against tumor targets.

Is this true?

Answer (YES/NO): YES